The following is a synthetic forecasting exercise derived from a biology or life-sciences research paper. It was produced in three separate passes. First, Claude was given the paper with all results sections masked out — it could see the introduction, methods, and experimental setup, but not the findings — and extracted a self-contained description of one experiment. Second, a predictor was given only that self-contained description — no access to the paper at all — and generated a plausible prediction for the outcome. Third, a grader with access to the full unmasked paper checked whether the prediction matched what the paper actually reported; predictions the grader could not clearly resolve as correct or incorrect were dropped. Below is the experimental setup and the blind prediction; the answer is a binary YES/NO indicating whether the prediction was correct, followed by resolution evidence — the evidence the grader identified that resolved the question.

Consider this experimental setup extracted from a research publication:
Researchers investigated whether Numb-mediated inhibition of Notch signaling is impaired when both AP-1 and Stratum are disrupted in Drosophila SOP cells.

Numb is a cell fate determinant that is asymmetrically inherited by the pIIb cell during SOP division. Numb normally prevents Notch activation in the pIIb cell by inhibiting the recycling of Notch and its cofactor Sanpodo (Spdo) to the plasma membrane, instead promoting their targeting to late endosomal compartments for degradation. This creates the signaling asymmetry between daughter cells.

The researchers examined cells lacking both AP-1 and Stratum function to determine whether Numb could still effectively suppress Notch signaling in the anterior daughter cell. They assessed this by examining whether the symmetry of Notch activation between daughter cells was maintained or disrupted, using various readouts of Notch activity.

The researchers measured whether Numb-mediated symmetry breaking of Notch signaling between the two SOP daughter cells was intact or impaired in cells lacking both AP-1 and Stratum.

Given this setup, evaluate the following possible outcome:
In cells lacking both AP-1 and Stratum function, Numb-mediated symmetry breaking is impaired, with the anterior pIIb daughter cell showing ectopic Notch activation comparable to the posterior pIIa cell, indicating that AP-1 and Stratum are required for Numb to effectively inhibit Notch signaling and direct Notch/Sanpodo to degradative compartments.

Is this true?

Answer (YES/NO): YES